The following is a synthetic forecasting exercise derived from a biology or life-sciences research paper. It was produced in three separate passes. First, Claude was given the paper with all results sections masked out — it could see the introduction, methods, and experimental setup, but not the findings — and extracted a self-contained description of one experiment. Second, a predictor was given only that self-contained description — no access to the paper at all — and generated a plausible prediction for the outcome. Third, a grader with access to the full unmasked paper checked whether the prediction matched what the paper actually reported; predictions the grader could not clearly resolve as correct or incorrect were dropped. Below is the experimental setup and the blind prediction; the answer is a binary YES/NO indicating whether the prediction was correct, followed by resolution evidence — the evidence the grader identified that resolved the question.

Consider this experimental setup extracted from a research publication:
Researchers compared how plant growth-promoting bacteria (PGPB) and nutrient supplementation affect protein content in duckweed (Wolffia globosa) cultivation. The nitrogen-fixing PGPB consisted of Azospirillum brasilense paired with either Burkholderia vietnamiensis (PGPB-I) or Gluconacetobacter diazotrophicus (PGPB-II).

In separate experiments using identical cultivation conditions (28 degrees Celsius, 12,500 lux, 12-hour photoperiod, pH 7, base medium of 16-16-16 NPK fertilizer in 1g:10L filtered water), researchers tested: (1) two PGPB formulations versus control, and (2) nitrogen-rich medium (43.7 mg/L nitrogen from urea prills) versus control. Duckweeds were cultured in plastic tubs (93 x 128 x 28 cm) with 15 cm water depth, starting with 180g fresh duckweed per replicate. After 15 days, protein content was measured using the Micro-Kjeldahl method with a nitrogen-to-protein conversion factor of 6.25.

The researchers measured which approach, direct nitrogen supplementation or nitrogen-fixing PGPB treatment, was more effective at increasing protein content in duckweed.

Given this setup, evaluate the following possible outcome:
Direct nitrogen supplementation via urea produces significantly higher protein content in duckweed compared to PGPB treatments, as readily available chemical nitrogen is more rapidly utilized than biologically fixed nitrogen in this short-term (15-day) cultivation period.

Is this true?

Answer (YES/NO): YES